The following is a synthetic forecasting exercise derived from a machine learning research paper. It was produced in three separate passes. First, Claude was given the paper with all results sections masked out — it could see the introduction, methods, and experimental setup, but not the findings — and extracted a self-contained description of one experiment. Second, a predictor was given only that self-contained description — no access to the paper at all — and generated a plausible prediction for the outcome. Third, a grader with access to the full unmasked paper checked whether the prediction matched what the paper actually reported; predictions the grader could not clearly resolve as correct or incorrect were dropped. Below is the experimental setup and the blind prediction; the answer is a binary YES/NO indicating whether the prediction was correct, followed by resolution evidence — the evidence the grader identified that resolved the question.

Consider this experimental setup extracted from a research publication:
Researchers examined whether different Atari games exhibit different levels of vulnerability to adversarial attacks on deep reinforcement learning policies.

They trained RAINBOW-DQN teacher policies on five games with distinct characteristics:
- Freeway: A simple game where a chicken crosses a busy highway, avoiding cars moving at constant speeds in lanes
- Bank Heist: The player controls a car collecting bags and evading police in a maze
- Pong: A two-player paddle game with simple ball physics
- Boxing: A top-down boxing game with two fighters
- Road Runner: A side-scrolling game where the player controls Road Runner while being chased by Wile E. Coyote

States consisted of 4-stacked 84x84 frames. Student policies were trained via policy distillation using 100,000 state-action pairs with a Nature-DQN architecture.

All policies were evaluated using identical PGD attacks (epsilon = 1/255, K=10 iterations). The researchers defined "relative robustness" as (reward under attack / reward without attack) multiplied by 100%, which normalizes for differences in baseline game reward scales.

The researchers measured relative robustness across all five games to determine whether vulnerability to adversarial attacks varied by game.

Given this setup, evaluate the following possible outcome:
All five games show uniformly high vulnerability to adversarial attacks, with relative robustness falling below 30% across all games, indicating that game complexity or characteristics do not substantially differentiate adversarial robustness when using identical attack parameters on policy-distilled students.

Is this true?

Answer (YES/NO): NO